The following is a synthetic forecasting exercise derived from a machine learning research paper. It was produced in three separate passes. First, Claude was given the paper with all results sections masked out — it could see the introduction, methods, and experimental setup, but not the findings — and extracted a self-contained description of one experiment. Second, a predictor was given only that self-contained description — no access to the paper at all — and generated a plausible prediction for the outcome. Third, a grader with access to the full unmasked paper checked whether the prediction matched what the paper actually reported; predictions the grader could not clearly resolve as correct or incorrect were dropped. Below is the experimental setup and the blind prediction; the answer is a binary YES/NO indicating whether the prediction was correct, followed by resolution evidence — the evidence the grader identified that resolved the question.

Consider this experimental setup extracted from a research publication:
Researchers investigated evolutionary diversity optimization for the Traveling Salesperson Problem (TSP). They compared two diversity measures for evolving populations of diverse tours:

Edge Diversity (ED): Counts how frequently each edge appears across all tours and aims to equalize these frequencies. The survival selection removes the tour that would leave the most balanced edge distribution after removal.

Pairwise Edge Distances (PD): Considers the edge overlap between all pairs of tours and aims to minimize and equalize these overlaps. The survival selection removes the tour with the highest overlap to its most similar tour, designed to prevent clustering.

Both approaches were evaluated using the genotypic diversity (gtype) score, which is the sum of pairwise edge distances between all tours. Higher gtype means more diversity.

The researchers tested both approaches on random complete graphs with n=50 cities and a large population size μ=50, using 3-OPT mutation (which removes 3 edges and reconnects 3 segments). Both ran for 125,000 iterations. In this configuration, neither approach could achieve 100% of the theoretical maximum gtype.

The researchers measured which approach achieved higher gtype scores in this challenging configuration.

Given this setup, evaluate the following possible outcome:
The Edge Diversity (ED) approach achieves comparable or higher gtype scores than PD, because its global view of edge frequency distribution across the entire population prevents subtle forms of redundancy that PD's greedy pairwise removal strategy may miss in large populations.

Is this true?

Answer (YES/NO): YES